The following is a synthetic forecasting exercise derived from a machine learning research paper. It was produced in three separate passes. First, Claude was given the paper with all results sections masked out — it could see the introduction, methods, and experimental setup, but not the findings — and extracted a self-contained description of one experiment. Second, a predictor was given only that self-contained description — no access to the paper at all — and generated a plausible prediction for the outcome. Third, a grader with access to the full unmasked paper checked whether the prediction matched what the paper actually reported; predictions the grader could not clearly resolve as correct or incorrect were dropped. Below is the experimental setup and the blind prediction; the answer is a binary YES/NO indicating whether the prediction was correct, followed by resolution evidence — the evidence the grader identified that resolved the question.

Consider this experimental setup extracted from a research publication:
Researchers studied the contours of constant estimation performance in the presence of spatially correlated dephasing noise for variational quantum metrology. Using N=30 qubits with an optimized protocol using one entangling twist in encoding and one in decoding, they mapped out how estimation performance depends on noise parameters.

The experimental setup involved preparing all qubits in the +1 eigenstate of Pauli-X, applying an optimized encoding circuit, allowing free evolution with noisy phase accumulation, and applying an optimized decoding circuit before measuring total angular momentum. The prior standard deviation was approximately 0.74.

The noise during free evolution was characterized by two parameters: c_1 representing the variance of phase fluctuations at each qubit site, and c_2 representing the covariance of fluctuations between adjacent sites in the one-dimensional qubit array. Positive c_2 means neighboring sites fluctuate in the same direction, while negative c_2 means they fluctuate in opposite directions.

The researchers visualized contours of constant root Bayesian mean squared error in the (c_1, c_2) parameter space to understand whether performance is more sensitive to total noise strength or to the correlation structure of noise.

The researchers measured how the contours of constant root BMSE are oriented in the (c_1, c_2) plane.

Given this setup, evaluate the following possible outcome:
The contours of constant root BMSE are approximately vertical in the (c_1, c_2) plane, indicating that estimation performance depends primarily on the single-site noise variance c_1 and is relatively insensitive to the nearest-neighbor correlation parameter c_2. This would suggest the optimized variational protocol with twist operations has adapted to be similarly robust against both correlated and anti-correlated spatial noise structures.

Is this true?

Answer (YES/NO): NO